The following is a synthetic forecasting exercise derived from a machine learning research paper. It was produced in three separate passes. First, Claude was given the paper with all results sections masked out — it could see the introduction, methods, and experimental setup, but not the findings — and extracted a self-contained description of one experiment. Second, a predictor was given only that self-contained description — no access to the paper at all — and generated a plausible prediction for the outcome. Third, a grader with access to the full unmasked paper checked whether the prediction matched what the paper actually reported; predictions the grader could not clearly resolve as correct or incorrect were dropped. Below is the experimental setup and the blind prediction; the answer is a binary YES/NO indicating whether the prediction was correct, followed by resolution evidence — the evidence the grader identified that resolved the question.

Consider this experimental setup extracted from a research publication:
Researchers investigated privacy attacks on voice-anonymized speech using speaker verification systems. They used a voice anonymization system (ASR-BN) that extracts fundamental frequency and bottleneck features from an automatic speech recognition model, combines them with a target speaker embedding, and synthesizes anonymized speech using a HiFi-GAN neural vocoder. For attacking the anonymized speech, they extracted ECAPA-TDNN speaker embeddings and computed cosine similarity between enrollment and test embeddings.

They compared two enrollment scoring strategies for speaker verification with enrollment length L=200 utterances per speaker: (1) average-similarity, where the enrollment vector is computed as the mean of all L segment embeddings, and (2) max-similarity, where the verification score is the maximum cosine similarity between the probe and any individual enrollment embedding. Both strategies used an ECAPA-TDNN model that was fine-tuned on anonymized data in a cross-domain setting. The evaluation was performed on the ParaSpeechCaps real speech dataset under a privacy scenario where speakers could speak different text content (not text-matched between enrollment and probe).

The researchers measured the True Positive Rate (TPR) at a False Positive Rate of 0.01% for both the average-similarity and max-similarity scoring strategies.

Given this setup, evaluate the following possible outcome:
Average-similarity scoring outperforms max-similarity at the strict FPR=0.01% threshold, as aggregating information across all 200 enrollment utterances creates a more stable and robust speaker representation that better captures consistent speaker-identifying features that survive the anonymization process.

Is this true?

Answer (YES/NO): NO